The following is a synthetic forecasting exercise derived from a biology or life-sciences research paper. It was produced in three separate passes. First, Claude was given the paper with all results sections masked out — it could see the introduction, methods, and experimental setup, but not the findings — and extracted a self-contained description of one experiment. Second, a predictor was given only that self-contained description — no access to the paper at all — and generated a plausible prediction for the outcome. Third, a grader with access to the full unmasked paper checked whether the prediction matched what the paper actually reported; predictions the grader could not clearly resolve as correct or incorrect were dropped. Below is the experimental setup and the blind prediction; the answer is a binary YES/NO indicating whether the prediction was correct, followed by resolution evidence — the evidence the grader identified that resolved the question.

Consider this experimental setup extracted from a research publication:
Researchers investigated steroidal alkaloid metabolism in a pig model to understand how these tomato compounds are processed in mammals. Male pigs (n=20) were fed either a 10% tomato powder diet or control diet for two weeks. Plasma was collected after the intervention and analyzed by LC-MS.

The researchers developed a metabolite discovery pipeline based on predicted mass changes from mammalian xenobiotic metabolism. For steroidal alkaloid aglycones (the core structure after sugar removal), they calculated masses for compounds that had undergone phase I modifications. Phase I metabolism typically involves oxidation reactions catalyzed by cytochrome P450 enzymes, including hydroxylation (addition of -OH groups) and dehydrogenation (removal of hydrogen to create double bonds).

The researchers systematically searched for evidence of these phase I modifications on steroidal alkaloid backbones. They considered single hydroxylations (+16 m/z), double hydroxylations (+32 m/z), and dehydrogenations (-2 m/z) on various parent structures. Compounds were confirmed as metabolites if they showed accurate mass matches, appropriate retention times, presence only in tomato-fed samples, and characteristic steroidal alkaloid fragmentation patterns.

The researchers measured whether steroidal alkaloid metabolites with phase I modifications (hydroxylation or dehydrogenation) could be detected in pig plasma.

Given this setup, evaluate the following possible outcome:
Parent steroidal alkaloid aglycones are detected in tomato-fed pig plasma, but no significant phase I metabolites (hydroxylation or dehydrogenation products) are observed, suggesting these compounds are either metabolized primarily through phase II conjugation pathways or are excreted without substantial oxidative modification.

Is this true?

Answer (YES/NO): NO